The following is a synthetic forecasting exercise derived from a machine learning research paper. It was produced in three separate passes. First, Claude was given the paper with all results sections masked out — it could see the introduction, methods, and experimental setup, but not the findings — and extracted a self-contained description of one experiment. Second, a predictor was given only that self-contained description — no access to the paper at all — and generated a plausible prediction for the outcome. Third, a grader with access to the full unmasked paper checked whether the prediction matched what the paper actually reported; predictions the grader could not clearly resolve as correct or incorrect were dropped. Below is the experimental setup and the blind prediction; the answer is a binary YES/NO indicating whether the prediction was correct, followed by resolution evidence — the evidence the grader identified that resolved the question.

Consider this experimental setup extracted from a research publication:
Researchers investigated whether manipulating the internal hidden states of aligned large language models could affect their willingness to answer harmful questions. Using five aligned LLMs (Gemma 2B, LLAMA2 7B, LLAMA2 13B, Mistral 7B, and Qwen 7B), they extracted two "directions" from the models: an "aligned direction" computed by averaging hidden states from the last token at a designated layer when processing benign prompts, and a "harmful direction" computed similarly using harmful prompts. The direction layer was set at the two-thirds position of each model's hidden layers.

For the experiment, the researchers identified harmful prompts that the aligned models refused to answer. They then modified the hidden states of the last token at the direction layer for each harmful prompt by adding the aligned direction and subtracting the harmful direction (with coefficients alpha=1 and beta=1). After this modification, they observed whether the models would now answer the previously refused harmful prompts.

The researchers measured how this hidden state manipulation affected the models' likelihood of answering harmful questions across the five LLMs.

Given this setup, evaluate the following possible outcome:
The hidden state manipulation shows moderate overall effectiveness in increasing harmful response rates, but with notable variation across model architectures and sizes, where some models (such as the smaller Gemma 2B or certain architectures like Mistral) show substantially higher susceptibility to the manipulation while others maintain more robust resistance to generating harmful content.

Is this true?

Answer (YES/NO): NO